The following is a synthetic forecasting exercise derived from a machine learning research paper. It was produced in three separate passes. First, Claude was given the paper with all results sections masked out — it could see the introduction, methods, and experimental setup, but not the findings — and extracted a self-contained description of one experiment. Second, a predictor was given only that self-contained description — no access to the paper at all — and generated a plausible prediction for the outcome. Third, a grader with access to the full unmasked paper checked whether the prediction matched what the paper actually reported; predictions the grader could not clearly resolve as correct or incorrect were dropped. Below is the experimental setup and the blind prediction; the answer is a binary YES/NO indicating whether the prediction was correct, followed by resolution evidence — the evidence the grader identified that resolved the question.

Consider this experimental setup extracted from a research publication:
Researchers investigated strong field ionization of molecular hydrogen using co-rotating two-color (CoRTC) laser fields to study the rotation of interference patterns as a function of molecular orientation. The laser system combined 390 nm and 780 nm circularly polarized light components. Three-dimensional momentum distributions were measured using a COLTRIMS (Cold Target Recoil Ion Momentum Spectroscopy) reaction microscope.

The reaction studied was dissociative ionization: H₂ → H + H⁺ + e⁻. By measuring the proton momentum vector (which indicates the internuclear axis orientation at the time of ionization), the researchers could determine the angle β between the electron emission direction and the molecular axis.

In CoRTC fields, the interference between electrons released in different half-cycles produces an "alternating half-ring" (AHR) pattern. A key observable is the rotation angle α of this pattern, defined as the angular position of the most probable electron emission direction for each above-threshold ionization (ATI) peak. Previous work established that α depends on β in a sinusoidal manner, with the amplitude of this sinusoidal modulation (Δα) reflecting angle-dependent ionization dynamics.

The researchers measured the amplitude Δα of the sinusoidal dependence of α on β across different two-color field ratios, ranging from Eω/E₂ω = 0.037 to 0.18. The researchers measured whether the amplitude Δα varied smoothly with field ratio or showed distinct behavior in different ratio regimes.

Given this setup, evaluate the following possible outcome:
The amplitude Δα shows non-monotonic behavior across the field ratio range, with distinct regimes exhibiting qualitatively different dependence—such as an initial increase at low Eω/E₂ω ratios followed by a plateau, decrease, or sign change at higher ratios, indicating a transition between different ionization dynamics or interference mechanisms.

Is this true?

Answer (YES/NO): NO